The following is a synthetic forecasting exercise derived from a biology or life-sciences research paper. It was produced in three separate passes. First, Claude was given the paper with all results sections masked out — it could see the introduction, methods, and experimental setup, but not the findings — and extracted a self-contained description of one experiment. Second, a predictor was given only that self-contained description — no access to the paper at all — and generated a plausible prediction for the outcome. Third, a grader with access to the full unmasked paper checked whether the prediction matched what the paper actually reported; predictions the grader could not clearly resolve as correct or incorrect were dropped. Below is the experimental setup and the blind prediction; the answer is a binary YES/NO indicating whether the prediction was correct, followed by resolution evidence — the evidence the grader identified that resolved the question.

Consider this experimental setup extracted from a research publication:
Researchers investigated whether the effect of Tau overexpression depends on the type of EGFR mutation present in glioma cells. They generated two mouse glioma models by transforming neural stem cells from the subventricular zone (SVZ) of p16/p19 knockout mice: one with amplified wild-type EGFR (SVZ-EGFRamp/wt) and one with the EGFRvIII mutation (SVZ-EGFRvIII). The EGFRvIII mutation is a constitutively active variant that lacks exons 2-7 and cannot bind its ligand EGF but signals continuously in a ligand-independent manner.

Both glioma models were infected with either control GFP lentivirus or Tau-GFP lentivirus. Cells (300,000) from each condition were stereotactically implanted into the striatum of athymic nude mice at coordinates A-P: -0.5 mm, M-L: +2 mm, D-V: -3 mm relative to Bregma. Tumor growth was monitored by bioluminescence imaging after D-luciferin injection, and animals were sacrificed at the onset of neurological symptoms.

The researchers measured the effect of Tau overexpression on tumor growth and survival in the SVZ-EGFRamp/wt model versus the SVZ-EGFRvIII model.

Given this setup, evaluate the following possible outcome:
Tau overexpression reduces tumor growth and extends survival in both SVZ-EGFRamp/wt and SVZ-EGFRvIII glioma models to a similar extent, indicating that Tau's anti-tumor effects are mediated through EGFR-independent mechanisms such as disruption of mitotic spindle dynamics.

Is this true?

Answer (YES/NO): NO